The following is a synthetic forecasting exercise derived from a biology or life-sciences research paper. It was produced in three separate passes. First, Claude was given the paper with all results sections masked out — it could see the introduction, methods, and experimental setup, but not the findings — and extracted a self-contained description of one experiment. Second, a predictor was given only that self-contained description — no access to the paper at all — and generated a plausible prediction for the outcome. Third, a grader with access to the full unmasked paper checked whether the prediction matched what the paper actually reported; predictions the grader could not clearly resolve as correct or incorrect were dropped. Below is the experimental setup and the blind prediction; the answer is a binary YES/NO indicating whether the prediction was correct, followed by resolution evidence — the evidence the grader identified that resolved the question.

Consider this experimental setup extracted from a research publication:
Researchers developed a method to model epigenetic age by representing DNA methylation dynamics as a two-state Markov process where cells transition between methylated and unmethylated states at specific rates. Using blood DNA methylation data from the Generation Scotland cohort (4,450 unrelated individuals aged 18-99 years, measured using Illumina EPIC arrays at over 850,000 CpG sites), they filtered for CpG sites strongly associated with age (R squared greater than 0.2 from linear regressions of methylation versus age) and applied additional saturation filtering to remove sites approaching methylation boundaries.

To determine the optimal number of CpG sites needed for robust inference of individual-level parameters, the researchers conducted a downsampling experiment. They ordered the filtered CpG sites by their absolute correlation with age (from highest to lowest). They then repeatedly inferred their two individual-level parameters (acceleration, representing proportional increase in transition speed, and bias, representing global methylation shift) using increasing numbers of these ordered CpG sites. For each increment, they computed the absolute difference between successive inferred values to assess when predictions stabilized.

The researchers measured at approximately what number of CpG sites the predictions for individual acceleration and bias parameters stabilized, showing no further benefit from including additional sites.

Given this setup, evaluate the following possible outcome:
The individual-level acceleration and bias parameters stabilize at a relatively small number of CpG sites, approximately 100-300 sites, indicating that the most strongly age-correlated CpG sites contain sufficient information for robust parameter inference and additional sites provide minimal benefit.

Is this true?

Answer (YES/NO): YES